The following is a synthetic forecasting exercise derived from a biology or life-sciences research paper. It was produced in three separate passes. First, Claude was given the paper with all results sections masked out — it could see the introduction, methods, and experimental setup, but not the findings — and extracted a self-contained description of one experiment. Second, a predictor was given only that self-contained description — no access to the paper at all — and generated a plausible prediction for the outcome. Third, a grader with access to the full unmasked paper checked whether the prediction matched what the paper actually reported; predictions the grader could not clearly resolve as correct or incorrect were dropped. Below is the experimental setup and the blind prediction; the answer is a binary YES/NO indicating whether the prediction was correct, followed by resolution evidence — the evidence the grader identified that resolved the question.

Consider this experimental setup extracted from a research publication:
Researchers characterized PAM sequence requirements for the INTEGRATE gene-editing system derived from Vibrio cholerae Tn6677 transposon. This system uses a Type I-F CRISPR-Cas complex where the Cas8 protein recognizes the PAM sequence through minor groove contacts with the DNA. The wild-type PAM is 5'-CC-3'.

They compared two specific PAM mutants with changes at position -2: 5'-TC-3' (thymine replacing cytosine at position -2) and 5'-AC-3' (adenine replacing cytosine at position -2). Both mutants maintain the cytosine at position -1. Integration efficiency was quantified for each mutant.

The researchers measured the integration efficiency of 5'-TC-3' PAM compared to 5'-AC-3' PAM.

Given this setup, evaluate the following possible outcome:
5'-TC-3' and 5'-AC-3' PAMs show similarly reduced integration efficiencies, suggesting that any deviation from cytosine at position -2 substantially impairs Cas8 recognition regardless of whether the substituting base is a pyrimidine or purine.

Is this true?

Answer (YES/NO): NO